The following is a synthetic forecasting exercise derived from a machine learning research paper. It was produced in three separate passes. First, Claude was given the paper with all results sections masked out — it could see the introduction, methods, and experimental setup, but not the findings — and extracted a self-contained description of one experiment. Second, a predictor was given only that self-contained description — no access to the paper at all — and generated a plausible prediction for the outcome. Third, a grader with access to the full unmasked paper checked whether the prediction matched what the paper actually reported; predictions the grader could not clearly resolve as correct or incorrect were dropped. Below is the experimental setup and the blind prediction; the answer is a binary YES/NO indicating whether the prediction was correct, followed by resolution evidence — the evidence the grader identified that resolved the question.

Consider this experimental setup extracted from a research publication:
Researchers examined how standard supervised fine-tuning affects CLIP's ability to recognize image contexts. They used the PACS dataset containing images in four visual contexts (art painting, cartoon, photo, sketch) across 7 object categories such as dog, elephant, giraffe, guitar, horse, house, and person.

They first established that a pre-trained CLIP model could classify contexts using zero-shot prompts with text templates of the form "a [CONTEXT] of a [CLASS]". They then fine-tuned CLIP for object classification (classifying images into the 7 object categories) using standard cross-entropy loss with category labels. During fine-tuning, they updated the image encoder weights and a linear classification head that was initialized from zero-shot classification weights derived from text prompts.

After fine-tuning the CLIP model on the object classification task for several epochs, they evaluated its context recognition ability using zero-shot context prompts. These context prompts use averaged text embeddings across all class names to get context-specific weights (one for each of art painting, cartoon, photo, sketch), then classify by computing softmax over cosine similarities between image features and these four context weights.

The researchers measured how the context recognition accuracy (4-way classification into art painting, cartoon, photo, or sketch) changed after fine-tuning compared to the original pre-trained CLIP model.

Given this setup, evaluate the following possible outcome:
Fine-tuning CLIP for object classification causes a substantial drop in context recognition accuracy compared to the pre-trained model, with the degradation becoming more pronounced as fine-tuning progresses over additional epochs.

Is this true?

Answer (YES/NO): YES